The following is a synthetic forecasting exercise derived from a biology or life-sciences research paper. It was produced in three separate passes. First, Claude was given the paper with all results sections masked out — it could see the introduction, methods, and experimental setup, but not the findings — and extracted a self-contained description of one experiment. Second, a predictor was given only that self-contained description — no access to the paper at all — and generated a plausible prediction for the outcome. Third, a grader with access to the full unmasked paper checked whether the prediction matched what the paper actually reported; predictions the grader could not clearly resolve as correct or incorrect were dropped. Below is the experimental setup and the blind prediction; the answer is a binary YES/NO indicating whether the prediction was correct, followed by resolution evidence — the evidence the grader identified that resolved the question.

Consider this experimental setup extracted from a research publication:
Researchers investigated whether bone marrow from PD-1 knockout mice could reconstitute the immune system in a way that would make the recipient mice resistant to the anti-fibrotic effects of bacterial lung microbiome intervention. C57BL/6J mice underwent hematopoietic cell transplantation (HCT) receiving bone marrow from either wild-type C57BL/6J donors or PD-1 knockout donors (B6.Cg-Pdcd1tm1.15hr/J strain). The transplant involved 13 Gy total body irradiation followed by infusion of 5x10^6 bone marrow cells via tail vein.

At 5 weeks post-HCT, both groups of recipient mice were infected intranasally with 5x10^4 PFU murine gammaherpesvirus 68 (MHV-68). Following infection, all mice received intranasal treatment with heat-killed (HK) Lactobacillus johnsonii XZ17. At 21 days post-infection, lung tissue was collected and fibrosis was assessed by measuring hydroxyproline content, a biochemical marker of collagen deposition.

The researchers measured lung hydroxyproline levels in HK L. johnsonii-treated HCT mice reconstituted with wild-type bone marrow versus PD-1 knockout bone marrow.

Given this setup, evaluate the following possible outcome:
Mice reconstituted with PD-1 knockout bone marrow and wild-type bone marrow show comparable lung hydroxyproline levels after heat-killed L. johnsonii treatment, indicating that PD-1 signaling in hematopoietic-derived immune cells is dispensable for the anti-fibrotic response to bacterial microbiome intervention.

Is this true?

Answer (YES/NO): NO